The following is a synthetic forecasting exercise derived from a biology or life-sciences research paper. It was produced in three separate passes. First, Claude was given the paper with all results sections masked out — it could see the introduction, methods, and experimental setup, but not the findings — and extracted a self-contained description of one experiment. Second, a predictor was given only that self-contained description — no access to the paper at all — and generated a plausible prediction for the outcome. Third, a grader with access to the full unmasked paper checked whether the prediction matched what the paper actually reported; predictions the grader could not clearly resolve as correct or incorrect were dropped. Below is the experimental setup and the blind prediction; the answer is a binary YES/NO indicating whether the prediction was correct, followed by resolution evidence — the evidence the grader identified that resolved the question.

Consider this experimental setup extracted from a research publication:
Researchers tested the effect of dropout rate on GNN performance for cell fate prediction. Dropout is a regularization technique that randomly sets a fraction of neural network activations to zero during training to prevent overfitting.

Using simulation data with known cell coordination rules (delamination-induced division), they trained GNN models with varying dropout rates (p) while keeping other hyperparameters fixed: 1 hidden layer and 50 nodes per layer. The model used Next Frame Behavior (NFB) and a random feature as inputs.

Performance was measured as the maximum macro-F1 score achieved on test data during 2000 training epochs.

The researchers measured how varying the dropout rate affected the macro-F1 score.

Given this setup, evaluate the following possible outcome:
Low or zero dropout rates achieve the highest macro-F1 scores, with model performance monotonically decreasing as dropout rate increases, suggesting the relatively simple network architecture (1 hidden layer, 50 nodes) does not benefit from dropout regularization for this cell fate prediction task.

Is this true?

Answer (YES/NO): NO